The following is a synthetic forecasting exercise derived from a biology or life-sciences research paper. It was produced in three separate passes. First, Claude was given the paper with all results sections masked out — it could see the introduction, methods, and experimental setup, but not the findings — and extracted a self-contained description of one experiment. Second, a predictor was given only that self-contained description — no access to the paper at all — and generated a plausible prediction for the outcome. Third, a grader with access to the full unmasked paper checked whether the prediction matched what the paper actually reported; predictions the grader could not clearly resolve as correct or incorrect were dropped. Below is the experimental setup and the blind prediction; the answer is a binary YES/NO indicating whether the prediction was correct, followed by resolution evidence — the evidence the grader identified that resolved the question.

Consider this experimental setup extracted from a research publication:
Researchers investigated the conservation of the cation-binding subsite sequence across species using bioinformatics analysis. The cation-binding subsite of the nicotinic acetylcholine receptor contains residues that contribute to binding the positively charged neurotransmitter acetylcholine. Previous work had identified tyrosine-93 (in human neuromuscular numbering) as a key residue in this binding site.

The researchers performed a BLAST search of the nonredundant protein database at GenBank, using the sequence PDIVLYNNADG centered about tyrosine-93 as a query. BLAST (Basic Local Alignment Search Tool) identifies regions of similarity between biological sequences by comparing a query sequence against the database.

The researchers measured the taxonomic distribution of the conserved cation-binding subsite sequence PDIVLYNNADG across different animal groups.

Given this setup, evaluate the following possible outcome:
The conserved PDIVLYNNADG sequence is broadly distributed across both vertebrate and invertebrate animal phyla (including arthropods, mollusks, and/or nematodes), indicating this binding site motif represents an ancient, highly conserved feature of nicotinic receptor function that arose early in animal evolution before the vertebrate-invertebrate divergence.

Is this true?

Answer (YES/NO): YES